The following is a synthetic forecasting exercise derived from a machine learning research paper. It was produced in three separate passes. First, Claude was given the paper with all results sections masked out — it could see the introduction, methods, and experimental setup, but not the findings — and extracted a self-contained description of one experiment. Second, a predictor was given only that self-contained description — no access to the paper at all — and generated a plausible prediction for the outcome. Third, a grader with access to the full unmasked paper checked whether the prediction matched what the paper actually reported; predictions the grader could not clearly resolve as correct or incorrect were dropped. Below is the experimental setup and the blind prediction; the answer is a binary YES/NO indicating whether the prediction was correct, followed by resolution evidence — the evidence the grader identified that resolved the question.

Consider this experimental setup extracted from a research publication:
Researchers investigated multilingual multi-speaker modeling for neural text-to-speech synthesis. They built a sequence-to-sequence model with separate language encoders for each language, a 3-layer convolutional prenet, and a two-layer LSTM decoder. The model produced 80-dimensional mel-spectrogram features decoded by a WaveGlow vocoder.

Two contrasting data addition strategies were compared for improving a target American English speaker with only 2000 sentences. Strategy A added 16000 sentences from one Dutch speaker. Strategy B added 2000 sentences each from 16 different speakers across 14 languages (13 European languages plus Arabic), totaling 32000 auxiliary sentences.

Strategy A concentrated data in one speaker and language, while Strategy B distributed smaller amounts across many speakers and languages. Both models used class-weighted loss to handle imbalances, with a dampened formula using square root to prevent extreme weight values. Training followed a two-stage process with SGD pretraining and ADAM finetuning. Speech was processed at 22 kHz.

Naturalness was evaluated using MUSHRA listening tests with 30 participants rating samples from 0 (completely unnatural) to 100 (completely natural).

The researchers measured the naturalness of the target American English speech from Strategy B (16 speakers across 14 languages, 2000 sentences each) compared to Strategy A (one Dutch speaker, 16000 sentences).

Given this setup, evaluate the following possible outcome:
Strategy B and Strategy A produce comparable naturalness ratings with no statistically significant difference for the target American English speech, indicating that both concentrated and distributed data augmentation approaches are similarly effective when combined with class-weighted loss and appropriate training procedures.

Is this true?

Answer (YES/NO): YES